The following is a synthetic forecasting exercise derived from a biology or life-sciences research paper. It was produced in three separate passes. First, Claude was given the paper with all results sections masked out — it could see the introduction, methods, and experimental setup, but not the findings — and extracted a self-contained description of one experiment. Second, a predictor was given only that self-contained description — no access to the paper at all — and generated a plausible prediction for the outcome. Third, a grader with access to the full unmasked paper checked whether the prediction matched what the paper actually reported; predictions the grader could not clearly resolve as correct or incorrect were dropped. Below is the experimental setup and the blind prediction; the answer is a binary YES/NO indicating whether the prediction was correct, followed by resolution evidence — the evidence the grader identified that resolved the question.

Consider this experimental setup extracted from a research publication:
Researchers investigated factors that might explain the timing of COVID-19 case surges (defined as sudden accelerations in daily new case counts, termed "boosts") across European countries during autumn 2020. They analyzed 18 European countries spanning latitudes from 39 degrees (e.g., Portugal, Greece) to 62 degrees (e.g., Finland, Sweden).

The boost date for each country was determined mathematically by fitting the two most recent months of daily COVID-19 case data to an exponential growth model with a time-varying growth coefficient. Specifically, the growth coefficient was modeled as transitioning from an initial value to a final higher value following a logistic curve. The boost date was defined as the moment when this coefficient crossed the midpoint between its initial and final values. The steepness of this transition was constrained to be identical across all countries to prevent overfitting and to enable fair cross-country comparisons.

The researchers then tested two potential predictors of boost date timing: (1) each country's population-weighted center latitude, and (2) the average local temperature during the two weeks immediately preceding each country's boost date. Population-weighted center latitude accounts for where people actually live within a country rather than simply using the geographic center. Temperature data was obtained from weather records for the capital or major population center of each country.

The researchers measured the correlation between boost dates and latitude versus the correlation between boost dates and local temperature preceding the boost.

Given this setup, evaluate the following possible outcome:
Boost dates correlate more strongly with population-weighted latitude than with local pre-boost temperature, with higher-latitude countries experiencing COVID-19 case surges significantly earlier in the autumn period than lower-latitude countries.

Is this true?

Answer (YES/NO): YES